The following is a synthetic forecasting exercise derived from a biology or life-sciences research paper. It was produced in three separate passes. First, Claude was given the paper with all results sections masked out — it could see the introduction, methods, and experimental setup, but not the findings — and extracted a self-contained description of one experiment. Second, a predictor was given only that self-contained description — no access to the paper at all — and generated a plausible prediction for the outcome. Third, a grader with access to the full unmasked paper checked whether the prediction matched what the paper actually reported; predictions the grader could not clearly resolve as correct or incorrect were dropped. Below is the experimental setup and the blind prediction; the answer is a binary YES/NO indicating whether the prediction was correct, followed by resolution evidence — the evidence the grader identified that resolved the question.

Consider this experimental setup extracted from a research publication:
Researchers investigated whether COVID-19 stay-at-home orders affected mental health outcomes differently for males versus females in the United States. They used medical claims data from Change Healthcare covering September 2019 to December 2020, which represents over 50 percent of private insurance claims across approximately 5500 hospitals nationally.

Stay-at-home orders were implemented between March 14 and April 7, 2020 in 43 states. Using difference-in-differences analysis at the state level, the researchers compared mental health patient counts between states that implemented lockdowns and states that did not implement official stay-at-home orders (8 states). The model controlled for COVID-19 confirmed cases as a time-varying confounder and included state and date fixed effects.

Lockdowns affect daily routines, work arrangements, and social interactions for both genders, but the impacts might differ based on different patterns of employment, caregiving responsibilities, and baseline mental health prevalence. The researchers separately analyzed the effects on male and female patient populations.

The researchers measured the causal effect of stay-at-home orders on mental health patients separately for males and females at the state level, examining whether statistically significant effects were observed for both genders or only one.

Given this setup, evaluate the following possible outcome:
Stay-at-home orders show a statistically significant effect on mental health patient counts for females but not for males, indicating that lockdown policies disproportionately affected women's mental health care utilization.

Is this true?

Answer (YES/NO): NO